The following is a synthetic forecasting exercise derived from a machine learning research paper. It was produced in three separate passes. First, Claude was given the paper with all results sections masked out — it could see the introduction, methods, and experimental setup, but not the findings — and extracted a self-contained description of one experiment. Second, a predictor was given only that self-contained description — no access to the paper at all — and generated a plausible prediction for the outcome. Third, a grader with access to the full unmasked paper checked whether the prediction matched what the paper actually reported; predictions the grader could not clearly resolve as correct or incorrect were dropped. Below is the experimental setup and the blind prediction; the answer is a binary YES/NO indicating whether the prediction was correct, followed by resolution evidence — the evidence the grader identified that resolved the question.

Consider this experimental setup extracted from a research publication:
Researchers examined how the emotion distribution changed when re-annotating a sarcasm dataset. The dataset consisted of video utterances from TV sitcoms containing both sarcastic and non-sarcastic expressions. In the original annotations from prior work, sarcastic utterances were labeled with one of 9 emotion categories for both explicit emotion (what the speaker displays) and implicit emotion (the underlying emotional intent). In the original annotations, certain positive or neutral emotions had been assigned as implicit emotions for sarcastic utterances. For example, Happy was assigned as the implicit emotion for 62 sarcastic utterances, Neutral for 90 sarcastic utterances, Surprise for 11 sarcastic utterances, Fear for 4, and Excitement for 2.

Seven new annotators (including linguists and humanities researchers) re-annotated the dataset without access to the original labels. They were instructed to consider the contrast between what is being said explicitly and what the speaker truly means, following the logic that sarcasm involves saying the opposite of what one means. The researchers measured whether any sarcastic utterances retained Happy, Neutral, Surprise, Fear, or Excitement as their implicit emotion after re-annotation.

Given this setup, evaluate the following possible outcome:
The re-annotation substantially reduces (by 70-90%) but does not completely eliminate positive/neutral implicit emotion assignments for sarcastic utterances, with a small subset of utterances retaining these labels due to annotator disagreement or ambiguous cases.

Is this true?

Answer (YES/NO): NO